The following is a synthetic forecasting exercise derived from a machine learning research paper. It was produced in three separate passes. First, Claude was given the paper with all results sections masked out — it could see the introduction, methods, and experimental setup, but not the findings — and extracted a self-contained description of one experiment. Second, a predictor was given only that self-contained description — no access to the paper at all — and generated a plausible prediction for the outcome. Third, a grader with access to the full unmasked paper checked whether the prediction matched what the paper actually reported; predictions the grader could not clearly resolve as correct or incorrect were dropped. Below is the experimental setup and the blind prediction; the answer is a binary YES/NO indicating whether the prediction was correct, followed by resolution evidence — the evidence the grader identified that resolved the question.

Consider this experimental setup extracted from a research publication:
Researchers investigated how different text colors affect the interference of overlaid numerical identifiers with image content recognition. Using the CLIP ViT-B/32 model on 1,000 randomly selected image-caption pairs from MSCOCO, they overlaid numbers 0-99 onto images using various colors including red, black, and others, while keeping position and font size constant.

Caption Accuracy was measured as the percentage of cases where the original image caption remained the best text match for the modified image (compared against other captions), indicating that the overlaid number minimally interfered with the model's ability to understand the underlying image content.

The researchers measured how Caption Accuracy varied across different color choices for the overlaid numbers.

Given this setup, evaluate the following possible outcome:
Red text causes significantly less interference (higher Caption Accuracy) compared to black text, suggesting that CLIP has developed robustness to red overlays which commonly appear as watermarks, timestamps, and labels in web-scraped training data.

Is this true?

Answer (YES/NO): NO